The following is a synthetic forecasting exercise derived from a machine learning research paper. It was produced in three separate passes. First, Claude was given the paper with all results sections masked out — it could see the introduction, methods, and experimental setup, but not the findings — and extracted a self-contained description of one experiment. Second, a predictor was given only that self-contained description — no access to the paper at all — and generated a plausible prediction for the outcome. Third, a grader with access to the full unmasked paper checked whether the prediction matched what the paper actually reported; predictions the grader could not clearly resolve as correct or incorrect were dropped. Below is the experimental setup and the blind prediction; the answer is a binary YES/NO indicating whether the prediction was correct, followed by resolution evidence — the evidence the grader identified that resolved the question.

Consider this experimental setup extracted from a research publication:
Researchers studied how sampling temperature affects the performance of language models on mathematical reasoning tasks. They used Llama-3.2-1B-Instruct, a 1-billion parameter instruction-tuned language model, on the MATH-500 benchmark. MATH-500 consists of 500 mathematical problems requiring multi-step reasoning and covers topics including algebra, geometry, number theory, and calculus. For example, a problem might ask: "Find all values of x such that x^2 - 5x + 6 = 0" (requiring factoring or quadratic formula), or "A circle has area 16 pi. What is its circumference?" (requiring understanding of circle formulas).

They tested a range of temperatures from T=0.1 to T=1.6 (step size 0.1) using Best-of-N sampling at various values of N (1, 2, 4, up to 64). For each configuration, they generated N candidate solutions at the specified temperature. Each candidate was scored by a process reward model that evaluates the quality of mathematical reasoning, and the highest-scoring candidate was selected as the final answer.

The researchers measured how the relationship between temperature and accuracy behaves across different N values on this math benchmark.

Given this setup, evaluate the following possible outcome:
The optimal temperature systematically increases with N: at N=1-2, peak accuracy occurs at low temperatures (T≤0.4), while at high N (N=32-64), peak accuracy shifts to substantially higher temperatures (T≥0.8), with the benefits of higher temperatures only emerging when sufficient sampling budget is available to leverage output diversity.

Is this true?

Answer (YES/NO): NO